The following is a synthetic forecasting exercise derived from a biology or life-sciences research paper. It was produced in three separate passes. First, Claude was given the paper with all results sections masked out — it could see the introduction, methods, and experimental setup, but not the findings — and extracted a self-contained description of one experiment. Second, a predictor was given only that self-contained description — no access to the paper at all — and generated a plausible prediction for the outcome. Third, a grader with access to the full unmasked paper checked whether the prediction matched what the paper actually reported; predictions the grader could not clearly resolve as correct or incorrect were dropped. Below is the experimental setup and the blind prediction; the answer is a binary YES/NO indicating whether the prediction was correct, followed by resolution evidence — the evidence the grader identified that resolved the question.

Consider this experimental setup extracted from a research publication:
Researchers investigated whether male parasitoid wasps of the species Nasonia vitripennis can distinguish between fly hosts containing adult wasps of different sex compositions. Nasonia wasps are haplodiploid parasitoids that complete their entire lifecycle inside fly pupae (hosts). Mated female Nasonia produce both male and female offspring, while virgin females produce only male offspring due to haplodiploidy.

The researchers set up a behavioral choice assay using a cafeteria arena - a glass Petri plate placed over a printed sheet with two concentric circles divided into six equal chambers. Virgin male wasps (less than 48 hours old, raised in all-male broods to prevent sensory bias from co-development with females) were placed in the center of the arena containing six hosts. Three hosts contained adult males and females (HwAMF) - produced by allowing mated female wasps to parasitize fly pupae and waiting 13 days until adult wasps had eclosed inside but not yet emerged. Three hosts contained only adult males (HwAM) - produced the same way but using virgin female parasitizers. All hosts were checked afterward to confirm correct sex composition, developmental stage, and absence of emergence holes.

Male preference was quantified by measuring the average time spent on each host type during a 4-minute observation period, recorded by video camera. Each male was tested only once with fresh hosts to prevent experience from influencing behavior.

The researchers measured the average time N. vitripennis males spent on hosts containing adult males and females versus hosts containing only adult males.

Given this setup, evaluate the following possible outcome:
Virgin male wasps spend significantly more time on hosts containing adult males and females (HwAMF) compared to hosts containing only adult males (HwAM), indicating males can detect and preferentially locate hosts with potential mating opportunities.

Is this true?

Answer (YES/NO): YES